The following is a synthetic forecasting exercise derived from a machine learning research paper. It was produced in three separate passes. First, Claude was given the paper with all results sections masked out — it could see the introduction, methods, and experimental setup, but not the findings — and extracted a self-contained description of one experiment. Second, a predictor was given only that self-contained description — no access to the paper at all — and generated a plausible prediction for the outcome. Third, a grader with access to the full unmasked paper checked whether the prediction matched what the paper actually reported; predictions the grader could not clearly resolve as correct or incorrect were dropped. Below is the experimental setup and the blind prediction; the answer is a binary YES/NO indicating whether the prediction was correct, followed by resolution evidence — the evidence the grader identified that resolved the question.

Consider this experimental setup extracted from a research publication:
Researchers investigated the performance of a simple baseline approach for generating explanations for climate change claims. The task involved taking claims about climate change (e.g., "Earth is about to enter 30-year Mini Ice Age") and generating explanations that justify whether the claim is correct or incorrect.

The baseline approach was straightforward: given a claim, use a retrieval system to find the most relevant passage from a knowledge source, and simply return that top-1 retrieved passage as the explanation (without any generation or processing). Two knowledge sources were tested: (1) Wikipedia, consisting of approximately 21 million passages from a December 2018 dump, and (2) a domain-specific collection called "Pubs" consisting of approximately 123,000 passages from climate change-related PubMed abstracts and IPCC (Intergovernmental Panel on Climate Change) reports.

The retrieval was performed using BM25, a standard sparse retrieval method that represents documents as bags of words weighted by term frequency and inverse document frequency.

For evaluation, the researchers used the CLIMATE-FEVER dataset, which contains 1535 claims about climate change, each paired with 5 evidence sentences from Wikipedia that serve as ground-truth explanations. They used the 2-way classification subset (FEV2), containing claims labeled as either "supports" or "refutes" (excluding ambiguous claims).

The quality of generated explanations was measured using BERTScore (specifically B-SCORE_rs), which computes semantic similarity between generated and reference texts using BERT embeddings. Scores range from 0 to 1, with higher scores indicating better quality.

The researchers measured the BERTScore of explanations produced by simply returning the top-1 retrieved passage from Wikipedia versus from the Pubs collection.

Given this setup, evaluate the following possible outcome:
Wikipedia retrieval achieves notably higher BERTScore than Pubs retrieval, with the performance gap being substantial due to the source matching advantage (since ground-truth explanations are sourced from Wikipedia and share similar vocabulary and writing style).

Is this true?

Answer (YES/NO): NO